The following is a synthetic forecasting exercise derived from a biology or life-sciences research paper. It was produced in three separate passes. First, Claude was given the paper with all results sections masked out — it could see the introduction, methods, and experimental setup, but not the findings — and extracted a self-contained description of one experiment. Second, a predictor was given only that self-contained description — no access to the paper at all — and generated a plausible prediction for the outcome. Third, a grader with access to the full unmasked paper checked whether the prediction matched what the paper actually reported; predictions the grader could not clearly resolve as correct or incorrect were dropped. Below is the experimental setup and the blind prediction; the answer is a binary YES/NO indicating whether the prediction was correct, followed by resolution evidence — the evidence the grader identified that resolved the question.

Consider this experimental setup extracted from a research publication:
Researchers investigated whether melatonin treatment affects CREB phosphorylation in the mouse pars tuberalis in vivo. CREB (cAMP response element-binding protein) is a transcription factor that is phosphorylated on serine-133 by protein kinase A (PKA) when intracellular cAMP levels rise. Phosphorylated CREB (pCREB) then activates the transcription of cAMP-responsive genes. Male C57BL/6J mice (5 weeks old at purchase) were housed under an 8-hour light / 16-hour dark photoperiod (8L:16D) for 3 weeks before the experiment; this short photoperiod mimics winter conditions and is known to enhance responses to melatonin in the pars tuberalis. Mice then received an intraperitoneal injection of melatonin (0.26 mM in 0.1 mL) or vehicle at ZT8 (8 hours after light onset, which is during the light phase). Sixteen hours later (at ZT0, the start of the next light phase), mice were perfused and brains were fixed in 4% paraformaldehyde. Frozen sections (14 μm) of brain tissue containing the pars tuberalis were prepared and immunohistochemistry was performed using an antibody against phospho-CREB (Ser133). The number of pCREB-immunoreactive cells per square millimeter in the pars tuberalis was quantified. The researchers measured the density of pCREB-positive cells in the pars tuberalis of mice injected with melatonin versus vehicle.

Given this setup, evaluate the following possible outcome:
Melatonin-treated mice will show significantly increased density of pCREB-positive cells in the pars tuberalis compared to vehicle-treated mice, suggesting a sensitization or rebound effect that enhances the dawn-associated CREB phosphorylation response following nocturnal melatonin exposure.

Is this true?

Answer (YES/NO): YES